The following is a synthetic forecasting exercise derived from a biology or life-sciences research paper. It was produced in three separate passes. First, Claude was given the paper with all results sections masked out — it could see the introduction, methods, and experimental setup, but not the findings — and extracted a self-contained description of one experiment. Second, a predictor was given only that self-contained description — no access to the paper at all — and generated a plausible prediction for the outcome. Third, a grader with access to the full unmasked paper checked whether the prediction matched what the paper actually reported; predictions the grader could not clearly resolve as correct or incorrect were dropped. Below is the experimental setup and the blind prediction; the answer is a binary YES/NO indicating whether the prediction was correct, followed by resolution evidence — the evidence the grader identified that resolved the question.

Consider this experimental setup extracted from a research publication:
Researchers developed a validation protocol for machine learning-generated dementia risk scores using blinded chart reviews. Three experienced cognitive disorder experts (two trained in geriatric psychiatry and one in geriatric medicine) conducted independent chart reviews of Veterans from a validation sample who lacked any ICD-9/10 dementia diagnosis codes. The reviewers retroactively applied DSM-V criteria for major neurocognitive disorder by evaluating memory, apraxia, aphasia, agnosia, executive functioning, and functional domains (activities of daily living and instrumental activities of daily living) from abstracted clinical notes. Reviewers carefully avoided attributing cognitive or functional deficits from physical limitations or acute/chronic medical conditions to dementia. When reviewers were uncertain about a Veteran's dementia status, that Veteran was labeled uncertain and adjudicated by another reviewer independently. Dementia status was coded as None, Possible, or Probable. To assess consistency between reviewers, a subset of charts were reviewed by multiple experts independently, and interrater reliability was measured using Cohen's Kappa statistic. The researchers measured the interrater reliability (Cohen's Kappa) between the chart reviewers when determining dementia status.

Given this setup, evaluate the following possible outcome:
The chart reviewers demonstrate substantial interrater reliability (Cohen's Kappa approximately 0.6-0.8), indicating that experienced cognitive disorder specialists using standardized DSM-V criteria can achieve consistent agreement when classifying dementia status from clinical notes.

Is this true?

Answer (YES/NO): YES